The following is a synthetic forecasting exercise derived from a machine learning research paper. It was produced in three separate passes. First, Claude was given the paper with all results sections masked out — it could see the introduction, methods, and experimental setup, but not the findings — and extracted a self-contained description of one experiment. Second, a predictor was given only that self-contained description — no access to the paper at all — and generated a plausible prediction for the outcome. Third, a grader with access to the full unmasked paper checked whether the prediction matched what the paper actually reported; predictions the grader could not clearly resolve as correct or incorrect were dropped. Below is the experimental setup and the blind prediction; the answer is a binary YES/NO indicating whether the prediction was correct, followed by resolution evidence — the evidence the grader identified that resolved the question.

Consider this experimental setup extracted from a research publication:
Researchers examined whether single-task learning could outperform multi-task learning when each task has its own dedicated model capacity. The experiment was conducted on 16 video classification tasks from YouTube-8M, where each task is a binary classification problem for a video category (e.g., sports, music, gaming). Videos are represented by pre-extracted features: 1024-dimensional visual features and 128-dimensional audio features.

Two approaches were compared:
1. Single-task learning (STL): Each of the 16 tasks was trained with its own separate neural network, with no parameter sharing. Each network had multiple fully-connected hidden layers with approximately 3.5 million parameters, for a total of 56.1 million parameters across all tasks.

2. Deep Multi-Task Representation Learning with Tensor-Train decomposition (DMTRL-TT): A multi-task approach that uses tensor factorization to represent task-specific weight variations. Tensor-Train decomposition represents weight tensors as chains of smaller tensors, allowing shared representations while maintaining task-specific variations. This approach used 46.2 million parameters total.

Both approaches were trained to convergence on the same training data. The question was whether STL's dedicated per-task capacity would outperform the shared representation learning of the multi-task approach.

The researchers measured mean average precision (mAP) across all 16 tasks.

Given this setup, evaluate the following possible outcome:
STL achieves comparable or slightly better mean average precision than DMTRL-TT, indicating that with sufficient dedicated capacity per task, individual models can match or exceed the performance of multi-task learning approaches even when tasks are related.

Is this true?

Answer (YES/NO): NO